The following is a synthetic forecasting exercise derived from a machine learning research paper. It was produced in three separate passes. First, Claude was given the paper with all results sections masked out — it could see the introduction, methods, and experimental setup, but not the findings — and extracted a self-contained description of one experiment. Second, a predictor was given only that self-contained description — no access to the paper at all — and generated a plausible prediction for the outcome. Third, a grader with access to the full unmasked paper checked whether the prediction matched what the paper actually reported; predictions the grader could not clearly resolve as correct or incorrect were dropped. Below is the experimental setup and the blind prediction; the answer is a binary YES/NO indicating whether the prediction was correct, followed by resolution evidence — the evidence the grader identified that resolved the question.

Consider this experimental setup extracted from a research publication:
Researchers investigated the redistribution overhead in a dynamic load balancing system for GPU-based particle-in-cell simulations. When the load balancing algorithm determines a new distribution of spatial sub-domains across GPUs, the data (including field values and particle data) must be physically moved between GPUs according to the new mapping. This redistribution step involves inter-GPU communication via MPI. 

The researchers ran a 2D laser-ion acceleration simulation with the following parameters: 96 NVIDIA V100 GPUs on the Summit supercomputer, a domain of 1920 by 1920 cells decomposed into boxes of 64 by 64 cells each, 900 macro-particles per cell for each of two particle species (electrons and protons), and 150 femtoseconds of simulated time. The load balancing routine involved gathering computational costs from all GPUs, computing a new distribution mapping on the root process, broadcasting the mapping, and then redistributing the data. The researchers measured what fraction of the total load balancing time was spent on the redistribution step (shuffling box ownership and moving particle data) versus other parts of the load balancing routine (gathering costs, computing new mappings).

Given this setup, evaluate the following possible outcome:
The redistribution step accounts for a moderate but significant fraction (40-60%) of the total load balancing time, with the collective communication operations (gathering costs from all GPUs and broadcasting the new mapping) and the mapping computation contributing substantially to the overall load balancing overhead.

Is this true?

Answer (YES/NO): NO